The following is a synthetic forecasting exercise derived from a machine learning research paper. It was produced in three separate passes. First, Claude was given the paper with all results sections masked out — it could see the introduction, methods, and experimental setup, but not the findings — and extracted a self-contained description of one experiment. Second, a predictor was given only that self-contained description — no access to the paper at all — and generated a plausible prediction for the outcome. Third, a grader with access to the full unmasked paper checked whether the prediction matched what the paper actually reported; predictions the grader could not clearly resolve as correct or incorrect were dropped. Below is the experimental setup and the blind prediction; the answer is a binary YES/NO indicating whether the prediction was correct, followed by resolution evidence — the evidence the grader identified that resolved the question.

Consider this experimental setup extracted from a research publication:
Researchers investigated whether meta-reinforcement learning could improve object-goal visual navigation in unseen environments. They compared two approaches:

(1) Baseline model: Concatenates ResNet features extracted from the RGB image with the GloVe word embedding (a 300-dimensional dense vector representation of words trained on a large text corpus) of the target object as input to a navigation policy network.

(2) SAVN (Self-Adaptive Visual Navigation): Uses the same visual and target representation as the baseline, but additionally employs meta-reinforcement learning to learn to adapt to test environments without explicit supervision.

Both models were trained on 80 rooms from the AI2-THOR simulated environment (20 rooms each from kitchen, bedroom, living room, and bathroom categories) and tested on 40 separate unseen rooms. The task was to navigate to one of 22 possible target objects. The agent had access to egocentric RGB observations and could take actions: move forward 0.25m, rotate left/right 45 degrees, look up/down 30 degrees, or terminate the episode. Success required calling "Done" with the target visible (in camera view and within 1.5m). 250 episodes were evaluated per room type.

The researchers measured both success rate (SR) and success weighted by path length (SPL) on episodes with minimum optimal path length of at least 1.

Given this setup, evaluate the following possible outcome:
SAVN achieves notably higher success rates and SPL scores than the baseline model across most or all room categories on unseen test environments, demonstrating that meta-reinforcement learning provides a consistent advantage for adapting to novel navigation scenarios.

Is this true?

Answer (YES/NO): NO